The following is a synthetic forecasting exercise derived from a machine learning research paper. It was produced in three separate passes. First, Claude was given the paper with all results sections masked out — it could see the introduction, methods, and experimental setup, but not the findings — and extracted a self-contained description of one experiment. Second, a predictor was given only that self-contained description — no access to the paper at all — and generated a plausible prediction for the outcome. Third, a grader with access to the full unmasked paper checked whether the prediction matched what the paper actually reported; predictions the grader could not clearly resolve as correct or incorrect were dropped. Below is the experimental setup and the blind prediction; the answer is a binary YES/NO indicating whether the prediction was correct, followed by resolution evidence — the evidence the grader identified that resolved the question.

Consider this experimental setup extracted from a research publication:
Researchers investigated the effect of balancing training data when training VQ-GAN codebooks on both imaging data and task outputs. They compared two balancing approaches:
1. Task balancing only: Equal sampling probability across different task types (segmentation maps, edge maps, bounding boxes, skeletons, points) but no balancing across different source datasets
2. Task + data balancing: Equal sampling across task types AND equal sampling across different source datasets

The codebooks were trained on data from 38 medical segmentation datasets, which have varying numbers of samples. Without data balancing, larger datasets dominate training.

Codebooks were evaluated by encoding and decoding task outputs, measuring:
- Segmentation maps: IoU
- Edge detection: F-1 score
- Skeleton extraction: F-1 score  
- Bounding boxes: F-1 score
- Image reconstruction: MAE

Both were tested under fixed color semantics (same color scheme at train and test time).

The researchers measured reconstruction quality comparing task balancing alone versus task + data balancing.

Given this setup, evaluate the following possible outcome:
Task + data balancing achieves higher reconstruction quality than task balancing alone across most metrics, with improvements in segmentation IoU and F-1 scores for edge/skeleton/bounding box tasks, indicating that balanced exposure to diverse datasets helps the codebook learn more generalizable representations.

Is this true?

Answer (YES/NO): NO